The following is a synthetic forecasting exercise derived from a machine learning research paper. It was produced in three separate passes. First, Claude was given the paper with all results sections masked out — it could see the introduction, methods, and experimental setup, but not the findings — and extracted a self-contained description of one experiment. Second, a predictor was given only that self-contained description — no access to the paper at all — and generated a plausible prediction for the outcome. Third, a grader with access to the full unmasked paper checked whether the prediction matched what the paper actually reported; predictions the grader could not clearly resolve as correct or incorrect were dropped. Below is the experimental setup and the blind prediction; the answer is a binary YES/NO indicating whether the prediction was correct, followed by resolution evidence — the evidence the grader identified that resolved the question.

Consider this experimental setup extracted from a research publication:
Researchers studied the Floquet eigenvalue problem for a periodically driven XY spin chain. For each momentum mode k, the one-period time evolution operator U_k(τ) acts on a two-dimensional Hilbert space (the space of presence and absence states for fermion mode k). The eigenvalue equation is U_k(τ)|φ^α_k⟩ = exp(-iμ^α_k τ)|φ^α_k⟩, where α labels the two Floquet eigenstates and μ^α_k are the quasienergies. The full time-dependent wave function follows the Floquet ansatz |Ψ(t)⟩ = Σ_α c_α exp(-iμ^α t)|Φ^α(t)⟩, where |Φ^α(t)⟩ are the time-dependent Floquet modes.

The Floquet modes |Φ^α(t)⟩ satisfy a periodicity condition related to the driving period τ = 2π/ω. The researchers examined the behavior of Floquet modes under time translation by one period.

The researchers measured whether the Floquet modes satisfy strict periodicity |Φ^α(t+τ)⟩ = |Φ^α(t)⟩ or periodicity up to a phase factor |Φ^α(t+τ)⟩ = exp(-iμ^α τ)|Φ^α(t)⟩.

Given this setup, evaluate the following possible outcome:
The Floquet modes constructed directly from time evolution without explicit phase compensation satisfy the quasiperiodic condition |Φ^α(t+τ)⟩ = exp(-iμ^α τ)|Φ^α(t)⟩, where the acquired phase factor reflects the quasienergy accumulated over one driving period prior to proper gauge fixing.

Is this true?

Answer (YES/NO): NO